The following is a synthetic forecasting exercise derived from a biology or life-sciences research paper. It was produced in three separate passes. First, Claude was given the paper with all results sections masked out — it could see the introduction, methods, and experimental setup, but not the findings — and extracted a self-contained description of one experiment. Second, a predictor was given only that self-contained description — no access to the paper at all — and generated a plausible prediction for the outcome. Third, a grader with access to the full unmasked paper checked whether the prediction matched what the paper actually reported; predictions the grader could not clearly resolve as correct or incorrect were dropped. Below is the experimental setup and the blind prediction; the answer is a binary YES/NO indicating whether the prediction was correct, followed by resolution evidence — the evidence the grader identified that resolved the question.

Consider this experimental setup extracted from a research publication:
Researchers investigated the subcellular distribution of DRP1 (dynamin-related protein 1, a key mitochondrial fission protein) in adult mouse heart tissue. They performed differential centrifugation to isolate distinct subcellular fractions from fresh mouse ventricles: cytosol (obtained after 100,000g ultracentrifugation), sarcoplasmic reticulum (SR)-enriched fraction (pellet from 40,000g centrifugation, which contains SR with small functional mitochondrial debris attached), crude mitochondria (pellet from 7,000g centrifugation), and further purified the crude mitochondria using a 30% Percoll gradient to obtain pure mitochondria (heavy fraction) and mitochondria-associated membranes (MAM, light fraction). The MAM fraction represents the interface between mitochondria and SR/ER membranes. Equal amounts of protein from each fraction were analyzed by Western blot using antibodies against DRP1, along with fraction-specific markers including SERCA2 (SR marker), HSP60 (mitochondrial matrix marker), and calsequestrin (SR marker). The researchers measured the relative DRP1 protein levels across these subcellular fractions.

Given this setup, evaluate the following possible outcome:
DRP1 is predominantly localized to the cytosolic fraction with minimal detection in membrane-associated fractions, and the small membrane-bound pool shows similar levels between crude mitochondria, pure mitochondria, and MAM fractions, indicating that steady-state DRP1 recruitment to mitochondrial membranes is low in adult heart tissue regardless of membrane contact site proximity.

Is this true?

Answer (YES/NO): NO